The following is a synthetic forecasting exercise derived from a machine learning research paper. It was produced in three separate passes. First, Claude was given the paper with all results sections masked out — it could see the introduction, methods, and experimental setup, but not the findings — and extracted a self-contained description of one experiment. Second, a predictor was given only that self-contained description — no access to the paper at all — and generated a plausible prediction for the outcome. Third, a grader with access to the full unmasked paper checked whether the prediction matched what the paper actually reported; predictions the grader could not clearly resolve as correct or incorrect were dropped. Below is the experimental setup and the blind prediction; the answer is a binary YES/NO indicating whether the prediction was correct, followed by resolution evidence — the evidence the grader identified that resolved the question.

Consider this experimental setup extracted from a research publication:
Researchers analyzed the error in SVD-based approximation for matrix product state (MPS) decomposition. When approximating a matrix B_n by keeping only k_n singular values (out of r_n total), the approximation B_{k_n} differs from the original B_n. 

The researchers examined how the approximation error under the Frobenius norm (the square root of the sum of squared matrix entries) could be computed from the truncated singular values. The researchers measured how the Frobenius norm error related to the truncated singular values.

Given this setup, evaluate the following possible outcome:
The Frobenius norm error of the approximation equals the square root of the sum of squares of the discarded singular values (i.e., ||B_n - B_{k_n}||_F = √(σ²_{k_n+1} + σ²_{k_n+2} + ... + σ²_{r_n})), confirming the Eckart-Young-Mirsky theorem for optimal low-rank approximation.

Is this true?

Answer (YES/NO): YES